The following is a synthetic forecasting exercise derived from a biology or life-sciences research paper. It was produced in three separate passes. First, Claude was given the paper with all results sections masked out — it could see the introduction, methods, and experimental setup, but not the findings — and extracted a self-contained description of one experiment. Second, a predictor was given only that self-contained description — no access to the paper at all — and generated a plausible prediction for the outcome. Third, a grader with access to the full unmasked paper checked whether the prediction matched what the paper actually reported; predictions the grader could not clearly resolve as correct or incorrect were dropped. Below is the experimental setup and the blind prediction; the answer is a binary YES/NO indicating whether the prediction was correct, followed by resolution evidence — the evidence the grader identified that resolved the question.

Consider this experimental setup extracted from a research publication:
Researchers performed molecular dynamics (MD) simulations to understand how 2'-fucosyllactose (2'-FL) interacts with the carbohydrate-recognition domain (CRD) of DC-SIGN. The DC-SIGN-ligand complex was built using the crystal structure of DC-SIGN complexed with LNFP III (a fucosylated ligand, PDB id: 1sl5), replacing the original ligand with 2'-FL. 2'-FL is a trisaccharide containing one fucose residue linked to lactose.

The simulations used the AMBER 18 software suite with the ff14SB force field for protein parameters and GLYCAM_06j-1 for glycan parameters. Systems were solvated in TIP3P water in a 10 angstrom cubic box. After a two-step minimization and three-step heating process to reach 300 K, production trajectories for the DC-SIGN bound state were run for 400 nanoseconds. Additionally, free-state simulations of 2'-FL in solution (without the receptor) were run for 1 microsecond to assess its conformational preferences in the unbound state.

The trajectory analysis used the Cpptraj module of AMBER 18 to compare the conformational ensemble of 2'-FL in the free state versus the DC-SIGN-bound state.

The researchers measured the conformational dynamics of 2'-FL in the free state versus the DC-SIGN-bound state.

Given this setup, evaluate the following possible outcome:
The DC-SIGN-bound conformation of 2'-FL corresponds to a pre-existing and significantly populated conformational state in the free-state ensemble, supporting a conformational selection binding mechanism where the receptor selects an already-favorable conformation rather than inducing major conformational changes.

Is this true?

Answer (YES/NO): YES